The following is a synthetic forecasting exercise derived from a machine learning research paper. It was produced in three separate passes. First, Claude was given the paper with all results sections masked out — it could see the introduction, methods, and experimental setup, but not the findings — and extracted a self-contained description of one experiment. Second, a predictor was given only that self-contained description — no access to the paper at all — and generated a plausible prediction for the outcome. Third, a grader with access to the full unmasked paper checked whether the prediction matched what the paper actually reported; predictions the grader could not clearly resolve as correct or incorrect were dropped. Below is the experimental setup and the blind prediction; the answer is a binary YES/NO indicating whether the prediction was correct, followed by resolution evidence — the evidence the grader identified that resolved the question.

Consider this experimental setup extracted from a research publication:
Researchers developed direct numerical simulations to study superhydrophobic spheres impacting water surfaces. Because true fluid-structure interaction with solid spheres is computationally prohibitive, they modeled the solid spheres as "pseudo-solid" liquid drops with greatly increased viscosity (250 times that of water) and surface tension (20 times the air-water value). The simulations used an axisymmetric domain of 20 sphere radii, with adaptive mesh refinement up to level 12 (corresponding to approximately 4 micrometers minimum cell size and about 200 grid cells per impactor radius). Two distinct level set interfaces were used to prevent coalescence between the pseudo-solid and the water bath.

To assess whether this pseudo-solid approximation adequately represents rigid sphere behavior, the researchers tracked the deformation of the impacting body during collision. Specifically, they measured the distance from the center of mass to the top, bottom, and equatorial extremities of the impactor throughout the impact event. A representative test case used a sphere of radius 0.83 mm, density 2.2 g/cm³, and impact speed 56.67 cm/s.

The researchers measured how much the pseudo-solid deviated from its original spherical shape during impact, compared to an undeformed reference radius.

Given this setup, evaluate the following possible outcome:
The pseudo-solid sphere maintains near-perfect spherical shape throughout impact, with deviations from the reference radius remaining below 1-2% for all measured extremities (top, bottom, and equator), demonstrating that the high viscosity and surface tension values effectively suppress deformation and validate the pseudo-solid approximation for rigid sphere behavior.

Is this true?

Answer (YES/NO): NO